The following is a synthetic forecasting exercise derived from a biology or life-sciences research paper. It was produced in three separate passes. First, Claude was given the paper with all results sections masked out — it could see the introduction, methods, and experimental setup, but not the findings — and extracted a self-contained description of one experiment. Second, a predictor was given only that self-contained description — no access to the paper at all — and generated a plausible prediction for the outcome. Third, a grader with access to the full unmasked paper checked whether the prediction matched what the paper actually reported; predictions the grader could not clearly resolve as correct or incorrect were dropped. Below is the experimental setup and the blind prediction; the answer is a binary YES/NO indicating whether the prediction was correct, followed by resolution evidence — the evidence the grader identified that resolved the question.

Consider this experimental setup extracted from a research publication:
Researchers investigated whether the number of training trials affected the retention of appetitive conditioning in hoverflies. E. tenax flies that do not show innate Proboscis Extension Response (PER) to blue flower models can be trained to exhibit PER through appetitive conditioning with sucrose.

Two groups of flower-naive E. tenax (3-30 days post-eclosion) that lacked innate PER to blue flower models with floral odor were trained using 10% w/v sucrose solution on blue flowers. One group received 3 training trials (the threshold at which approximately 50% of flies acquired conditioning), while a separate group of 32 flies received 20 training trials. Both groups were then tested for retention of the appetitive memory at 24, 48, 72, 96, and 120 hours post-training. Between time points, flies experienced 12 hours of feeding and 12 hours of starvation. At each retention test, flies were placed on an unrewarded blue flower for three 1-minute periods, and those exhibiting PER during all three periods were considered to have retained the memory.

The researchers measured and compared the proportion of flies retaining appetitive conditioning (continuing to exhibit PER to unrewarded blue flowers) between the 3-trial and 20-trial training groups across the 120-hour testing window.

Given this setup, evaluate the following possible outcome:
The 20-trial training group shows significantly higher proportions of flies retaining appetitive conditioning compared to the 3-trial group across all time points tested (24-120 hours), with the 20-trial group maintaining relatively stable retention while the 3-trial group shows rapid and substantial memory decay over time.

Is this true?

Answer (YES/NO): NO